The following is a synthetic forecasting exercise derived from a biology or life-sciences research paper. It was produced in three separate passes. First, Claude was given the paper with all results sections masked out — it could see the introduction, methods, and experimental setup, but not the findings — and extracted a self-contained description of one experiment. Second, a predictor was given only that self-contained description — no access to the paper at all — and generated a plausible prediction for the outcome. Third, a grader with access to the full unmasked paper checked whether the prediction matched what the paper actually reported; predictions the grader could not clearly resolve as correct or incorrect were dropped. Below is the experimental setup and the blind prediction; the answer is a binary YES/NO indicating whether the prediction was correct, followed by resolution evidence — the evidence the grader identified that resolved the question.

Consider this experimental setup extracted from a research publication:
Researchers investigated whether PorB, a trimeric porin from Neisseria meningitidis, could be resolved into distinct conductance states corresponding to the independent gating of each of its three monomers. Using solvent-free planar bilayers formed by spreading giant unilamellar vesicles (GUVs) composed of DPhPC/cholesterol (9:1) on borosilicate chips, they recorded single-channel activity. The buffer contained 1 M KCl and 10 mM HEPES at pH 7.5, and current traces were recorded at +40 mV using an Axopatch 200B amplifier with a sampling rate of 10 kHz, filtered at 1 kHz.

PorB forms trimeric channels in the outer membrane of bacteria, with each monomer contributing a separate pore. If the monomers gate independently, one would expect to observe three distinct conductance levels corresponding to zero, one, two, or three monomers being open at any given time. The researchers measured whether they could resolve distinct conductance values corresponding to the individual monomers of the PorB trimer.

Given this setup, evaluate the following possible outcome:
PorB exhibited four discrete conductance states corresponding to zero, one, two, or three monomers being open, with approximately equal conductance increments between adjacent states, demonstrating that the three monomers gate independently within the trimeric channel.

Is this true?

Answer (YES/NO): NO